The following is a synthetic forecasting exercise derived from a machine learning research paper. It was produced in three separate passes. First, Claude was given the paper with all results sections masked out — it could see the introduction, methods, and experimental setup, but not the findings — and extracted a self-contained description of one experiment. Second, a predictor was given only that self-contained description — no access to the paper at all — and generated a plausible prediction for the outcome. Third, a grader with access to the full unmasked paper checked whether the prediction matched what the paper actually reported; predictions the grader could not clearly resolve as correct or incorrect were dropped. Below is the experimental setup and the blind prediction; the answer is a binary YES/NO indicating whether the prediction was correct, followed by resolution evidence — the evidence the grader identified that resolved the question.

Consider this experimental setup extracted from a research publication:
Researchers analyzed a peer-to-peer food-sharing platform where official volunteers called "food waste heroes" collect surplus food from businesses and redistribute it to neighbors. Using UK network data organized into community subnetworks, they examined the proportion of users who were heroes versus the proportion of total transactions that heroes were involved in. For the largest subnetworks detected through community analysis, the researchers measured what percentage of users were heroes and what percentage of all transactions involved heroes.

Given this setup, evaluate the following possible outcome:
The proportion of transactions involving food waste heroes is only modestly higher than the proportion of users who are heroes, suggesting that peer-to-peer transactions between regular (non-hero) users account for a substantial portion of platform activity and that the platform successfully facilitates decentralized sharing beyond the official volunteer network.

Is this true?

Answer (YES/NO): NO